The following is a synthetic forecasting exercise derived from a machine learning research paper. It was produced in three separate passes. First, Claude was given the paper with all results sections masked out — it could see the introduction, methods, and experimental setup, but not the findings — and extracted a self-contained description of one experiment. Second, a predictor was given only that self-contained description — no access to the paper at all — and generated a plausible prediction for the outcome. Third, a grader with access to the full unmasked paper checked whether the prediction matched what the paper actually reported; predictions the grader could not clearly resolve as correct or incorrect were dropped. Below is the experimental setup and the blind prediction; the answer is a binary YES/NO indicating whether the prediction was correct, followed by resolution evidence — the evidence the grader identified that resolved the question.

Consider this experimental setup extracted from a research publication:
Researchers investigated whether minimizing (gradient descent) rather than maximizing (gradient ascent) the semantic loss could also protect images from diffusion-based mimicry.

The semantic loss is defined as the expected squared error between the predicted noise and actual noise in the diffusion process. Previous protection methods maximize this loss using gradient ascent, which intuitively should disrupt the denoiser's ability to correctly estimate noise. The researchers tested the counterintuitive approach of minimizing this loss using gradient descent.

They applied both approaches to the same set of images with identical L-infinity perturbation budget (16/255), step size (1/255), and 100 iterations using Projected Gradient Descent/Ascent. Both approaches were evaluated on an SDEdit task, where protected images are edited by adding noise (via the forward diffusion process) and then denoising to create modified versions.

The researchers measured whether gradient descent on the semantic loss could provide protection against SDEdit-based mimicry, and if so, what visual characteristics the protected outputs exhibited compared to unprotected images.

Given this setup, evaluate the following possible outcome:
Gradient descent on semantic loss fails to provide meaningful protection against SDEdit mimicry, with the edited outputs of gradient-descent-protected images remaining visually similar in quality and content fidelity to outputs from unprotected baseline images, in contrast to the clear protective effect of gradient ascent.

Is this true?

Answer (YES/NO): NO